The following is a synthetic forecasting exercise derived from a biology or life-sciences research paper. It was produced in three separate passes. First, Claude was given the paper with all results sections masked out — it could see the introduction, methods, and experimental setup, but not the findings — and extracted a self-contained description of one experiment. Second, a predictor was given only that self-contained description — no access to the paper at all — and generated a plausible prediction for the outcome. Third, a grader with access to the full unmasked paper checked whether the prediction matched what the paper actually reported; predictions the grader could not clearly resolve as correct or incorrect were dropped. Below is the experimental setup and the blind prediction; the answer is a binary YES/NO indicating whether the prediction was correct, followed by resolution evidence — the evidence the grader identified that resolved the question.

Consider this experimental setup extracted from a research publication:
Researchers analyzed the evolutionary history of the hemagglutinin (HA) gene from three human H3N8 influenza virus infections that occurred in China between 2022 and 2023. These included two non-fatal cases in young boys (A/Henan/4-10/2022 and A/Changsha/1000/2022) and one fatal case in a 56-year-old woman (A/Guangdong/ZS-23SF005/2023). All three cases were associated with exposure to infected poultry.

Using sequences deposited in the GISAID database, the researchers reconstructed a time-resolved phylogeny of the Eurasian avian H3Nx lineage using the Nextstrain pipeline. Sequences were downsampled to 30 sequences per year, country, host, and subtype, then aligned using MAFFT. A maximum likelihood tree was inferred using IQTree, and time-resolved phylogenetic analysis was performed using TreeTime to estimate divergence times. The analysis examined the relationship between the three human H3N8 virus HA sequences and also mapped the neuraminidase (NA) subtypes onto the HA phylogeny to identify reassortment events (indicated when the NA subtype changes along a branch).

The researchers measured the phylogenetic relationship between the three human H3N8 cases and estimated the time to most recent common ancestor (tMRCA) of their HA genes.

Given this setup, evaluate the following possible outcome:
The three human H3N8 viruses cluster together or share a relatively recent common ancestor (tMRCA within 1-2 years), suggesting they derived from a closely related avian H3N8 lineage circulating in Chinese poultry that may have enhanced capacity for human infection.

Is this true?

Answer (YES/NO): NO